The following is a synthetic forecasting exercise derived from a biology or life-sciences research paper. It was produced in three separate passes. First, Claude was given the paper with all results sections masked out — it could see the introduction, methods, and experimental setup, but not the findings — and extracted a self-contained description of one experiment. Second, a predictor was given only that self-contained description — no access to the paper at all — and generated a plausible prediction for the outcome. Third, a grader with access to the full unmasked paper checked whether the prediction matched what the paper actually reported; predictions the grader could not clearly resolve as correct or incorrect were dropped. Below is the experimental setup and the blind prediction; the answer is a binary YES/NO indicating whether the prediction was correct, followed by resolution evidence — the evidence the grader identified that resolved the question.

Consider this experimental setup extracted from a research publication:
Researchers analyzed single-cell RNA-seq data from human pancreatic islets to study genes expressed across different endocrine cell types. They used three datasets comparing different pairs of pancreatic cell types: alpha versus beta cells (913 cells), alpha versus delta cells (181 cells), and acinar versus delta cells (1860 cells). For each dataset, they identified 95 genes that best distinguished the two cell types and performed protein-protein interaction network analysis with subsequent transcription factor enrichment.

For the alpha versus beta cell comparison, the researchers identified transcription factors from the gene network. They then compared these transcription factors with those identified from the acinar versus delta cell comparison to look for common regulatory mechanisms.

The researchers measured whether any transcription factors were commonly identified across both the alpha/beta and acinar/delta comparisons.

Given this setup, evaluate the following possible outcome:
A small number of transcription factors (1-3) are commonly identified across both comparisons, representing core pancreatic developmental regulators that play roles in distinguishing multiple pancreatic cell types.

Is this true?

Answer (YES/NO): YES